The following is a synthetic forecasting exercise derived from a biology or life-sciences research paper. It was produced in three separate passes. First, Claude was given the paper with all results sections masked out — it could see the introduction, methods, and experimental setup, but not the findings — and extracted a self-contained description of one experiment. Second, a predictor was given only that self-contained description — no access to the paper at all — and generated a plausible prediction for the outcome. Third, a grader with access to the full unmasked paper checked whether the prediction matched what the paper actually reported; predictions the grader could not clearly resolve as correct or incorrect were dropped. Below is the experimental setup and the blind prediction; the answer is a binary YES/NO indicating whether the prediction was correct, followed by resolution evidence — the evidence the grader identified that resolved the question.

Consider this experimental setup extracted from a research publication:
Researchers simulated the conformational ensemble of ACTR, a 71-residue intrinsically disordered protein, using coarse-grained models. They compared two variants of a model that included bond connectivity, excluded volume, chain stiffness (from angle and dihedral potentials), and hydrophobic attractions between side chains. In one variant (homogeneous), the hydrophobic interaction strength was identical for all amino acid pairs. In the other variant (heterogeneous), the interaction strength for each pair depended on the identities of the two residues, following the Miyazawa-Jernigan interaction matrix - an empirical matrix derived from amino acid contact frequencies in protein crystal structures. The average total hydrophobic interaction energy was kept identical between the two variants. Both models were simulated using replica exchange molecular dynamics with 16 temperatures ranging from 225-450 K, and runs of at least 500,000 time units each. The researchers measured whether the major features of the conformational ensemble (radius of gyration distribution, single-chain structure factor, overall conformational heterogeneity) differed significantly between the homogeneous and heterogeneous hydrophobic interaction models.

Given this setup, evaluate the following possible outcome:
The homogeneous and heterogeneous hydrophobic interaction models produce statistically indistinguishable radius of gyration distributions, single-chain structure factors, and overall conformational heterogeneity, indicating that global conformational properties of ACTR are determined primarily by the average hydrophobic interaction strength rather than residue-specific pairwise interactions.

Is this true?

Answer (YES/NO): NO